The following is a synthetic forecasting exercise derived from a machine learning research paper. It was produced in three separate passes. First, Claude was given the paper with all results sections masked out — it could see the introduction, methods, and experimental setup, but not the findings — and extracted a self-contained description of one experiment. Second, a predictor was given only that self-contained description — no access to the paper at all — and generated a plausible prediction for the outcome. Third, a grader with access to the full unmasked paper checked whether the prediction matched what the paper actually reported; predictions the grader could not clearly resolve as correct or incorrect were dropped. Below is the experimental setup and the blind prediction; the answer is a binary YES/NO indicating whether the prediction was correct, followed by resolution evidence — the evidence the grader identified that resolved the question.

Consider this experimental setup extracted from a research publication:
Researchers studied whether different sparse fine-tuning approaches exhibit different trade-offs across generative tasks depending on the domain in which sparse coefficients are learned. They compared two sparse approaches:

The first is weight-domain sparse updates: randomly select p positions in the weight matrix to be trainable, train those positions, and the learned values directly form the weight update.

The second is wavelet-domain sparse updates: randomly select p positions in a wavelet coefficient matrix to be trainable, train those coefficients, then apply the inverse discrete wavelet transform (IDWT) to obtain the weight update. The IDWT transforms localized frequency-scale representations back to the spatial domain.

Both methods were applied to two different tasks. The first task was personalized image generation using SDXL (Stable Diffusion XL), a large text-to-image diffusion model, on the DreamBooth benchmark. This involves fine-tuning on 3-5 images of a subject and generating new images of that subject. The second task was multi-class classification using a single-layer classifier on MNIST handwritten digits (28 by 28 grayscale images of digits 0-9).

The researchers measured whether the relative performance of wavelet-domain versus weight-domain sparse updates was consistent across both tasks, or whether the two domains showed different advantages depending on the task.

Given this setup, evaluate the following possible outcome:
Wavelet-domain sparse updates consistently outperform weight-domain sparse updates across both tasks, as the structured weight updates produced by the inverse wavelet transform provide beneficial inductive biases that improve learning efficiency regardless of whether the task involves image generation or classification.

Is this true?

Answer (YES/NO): NO